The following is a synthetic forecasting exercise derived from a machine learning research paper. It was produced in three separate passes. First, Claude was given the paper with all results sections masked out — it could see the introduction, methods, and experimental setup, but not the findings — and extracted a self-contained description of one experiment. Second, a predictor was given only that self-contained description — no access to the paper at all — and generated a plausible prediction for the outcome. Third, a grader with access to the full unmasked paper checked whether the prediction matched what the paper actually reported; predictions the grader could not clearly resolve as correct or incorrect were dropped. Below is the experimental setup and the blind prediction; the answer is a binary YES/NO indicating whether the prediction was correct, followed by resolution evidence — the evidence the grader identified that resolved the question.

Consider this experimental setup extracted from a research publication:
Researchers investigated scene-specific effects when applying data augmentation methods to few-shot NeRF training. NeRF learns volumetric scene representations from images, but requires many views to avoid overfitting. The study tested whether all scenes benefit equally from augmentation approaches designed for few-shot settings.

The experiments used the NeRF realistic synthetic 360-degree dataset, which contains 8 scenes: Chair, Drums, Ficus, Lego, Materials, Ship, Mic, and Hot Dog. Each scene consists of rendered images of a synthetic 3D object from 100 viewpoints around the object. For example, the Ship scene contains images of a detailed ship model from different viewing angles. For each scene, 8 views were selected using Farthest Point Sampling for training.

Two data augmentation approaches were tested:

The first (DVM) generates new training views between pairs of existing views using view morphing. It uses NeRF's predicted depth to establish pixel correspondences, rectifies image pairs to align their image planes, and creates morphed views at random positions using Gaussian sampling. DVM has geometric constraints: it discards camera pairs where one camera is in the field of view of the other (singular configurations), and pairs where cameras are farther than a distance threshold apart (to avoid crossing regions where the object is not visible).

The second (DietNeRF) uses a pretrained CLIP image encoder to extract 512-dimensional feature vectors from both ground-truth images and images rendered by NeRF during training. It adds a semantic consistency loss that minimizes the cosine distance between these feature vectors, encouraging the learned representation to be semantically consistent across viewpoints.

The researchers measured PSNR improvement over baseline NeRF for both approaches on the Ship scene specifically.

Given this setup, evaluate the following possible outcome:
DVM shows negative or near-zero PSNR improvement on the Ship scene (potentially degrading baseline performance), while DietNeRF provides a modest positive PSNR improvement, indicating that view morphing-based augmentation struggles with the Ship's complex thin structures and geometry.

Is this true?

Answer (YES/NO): NO